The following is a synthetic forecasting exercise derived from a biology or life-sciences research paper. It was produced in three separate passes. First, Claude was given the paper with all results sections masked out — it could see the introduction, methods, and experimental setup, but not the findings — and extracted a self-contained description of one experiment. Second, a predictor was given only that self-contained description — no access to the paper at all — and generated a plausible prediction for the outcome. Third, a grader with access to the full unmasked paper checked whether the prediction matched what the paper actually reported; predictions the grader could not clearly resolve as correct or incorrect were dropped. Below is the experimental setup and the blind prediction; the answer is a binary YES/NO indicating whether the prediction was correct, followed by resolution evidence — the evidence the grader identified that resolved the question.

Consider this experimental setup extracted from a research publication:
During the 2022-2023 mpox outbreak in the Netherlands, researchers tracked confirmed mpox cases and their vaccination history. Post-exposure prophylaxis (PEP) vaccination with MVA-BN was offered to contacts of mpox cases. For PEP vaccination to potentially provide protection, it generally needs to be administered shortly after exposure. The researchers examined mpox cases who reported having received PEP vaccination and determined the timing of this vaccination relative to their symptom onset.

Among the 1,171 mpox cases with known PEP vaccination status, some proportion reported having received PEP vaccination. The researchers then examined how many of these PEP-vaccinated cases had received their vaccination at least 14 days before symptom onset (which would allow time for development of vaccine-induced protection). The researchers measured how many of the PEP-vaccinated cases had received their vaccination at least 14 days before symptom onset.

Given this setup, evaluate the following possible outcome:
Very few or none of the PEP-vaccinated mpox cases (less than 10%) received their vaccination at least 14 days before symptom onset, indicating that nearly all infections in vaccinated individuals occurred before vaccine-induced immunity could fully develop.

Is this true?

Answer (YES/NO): YES